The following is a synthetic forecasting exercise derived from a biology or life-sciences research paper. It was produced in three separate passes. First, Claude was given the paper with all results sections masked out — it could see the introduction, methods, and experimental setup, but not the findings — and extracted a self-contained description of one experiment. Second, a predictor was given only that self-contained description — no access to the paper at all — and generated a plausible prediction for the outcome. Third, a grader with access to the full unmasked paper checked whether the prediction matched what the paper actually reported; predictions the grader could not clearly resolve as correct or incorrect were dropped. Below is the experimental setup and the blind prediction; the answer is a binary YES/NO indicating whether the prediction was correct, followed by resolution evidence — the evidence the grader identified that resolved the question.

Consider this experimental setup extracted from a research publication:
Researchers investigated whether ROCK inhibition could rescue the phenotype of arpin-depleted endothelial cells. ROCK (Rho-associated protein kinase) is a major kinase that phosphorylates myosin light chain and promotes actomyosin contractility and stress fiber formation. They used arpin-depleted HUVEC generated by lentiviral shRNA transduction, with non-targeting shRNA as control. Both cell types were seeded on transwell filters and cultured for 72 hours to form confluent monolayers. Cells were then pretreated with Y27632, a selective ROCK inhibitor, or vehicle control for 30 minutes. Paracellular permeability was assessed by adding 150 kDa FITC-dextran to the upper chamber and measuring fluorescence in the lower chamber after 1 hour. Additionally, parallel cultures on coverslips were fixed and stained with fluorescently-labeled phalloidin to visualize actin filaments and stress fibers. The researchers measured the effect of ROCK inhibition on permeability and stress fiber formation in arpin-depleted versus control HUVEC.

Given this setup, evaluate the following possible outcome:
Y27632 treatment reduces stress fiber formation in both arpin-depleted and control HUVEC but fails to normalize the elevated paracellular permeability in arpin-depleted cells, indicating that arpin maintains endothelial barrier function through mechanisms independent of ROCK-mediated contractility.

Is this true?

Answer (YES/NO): NO